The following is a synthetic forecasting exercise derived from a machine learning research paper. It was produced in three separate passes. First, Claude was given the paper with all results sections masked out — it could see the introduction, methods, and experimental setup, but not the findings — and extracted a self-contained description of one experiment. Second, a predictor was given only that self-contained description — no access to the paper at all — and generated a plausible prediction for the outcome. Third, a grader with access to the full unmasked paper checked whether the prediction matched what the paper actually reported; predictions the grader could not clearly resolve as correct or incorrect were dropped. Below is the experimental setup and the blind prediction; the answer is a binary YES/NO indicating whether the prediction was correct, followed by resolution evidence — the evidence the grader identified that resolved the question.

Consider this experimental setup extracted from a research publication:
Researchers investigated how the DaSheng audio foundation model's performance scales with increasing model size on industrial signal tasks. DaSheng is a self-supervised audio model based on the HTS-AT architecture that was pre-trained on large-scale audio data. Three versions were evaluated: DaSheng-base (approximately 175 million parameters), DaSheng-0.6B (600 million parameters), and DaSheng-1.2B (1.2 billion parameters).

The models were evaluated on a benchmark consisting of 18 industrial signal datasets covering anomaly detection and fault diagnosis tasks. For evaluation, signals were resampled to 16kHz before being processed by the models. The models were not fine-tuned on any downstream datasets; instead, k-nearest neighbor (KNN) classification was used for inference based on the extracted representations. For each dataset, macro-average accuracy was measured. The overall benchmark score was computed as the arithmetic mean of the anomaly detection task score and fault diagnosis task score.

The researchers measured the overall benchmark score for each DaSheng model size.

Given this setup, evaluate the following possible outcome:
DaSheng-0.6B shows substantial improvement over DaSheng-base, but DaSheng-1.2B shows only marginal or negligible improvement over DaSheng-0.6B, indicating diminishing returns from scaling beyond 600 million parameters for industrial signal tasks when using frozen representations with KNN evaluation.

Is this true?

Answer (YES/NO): NO